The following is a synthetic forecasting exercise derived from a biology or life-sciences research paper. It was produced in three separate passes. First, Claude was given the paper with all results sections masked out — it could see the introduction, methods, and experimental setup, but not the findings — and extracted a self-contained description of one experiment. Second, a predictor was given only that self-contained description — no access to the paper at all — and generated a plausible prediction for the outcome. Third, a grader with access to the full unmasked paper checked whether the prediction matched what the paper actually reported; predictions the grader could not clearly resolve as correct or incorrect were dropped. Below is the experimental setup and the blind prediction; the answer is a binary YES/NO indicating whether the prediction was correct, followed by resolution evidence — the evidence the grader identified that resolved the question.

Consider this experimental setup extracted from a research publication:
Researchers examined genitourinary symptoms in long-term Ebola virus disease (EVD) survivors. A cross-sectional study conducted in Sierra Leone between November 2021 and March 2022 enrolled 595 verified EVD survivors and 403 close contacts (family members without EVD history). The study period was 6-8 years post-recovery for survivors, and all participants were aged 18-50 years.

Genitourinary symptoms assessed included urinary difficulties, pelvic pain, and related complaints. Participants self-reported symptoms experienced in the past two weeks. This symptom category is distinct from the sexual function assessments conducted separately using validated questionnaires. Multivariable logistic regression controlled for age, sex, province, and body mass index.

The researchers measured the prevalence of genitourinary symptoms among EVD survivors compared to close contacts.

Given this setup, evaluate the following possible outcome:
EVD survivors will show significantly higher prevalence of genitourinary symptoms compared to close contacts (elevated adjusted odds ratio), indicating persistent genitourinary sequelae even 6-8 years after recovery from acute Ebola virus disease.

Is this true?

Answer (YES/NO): YES